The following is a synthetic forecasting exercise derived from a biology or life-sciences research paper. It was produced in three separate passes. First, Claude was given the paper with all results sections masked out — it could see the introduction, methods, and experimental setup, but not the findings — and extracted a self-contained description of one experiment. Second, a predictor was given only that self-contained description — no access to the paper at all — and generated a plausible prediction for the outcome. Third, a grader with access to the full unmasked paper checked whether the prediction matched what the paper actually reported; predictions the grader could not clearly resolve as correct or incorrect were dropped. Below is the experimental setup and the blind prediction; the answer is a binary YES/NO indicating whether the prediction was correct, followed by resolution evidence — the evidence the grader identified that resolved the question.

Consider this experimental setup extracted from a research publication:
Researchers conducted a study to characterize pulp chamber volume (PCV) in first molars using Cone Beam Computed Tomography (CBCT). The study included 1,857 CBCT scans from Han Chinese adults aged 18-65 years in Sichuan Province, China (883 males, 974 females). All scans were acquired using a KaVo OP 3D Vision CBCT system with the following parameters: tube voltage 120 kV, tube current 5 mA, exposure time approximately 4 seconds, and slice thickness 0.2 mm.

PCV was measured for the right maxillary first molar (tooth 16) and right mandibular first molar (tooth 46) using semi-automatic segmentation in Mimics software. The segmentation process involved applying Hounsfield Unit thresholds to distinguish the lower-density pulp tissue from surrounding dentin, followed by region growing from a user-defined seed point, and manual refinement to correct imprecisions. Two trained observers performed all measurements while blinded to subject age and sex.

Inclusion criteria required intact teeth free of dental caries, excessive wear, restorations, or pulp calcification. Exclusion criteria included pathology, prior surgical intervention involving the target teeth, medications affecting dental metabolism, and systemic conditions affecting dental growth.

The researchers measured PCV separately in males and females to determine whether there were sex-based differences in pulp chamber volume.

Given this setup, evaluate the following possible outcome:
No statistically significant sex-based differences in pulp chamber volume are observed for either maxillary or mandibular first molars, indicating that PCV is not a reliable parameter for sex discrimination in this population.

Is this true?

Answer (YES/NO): NO